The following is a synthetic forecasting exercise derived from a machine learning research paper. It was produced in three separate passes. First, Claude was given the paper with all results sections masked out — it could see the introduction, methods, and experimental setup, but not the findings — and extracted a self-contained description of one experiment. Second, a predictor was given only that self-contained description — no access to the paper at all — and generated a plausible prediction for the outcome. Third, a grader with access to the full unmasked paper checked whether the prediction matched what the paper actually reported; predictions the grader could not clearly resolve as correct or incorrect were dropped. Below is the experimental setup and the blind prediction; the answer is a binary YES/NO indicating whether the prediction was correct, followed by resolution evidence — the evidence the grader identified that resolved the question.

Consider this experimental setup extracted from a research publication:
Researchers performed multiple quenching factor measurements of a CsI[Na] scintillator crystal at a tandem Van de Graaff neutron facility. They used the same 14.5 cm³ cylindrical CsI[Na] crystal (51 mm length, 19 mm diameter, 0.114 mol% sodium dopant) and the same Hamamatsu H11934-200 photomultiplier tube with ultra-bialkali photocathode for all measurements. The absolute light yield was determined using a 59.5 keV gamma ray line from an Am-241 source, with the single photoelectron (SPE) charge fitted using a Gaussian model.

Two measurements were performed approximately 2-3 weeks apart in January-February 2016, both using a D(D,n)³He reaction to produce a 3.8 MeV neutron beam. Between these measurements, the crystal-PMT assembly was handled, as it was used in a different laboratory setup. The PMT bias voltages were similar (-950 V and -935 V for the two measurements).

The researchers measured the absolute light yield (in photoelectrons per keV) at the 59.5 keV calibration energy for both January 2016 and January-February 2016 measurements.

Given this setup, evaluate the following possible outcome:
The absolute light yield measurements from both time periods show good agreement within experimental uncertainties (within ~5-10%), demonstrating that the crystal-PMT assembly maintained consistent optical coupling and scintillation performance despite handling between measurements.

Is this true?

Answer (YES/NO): NO